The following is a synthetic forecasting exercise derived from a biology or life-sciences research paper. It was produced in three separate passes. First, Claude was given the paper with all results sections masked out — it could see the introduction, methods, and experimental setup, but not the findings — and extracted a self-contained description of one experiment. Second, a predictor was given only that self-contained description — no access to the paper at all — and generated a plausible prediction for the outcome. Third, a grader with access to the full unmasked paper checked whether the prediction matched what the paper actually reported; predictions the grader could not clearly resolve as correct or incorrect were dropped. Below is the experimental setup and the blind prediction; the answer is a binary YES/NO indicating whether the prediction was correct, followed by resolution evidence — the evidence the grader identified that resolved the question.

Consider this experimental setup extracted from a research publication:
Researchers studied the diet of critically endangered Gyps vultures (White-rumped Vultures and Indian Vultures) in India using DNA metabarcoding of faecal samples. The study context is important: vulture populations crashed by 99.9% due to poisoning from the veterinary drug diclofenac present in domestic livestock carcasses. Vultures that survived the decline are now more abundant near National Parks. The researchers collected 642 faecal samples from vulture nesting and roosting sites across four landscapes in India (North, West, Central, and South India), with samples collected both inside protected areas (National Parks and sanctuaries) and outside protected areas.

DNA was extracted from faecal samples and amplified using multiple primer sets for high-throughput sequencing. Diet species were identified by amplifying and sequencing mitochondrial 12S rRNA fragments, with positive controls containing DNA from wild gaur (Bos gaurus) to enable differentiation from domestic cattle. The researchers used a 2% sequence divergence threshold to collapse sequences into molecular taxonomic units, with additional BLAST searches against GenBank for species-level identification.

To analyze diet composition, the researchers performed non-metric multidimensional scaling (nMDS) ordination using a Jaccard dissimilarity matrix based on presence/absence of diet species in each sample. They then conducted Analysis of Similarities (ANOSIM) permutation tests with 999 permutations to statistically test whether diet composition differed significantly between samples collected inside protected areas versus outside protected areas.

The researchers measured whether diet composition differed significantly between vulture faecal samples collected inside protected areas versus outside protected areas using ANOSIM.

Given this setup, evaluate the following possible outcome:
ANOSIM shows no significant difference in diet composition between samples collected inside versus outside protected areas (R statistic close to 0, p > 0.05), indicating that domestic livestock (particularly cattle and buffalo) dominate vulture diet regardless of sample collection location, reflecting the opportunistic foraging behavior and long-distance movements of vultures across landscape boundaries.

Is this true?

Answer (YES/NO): NO